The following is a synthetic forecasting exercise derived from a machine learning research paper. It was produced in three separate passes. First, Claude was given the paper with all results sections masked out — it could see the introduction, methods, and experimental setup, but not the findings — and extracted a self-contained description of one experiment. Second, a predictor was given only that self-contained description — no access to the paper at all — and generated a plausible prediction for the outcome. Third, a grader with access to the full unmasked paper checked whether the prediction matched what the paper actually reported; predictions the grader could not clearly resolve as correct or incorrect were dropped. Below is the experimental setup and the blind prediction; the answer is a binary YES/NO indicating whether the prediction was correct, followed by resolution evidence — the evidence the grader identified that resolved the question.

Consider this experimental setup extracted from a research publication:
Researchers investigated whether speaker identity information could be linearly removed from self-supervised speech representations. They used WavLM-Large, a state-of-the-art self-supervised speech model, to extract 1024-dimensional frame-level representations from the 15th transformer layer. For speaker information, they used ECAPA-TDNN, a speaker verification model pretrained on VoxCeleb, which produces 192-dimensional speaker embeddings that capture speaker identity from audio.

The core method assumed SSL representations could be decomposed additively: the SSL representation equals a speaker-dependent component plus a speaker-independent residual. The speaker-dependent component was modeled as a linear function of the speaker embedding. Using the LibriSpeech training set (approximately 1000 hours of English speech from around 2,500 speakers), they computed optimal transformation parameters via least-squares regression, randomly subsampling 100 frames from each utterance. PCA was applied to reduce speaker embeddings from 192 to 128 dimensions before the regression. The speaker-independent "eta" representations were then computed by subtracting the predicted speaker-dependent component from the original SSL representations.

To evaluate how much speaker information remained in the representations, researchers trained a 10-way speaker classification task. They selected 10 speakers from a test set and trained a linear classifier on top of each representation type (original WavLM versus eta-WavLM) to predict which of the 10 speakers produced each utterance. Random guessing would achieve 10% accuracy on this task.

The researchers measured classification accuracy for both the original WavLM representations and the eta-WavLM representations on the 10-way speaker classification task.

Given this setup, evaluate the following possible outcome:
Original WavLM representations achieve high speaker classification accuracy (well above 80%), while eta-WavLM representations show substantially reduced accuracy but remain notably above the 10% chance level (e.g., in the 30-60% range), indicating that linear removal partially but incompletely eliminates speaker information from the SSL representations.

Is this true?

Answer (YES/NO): YES